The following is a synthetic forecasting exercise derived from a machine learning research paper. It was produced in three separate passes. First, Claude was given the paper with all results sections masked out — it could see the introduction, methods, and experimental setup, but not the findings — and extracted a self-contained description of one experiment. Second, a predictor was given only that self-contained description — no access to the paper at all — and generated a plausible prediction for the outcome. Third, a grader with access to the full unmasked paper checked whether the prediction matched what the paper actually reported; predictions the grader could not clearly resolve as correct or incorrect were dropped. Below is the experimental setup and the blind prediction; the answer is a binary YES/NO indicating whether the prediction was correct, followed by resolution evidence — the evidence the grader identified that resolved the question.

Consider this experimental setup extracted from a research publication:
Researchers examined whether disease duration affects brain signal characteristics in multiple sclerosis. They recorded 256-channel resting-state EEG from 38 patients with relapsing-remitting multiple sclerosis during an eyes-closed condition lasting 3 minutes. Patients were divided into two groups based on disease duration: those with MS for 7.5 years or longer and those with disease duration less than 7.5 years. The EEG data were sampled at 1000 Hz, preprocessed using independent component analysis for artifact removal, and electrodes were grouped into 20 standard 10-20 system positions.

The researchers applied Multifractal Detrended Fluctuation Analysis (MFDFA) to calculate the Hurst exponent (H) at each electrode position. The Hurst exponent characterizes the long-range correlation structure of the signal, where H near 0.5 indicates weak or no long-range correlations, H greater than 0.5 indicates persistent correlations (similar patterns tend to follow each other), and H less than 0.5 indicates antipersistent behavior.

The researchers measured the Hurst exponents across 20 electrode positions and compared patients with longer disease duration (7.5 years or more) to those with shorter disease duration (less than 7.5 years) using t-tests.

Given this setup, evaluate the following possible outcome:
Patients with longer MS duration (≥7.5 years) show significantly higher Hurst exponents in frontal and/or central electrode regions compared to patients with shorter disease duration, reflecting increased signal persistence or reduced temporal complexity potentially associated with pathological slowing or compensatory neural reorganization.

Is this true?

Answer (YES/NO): NO